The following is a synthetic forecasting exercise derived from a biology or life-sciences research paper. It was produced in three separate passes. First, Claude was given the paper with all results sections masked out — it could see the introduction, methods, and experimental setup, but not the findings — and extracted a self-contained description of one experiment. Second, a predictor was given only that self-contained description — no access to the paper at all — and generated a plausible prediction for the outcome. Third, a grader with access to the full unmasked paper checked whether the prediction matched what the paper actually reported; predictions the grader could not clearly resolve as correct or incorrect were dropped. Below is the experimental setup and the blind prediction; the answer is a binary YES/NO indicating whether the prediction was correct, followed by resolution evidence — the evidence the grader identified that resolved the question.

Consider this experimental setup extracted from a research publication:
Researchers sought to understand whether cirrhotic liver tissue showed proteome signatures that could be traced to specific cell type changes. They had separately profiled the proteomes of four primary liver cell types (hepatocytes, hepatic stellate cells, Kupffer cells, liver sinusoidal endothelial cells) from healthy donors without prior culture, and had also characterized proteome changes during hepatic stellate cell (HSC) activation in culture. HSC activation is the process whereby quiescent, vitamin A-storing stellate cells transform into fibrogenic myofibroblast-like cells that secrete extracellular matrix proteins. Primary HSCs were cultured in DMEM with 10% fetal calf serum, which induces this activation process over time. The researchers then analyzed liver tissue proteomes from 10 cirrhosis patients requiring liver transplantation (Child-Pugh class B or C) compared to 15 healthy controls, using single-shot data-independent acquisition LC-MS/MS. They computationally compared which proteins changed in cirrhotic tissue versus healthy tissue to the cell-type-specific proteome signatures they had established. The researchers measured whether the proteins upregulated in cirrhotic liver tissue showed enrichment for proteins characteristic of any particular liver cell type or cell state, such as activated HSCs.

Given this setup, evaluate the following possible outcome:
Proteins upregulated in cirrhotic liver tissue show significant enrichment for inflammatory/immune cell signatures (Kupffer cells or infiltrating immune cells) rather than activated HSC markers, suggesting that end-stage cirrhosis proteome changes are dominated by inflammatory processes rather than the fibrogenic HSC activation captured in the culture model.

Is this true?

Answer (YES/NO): NO